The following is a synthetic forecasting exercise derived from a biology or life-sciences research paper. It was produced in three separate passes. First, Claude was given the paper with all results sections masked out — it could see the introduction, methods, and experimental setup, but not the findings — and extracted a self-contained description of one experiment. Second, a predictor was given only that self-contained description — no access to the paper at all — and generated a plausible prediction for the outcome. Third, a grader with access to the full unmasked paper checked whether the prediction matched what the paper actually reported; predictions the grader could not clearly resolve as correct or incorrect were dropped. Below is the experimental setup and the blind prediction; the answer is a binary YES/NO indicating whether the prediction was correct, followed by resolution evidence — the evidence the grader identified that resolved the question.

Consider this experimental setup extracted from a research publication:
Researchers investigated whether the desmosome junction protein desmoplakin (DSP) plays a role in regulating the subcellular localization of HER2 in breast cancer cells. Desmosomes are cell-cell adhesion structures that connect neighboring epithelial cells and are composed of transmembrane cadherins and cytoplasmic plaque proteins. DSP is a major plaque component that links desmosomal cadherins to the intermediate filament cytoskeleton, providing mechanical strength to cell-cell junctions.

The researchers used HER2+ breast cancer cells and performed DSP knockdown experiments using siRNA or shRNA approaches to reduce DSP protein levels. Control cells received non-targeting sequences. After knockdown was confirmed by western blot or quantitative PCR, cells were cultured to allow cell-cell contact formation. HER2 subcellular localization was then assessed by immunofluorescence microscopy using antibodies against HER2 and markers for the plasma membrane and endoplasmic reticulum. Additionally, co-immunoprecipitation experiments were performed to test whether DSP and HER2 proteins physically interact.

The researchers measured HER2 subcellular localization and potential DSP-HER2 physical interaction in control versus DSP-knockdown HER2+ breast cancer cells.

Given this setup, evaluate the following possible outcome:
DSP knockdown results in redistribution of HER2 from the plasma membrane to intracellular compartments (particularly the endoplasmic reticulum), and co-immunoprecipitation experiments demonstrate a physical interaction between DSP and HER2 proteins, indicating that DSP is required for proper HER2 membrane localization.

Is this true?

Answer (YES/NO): NO